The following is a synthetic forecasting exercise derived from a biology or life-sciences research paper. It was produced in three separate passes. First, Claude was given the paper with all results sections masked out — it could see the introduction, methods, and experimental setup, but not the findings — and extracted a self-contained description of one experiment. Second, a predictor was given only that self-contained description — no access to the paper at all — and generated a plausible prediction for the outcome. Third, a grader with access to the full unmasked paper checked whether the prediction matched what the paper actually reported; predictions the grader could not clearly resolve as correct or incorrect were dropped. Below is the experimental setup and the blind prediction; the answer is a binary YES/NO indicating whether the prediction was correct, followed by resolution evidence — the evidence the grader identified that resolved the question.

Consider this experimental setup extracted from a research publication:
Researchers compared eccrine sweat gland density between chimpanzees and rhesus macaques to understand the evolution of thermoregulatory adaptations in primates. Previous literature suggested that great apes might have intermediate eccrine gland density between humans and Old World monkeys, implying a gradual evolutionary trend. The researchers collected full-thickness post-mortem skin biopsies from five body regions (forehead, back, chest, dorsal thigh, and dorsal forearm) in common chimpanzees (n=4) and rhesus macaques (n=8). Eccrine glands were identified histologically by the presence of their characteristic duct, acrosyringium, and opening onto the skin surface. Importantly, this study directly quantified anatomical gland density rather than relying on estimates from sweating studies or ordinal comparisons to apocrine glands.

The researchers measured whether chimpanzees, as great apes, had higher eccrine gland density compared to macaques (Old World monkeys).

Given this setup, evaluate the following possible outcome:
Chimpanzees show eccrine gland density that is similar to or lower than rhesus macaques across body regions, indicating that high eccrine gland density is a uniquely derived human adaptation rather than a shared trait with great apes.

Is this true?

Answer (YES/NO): YES